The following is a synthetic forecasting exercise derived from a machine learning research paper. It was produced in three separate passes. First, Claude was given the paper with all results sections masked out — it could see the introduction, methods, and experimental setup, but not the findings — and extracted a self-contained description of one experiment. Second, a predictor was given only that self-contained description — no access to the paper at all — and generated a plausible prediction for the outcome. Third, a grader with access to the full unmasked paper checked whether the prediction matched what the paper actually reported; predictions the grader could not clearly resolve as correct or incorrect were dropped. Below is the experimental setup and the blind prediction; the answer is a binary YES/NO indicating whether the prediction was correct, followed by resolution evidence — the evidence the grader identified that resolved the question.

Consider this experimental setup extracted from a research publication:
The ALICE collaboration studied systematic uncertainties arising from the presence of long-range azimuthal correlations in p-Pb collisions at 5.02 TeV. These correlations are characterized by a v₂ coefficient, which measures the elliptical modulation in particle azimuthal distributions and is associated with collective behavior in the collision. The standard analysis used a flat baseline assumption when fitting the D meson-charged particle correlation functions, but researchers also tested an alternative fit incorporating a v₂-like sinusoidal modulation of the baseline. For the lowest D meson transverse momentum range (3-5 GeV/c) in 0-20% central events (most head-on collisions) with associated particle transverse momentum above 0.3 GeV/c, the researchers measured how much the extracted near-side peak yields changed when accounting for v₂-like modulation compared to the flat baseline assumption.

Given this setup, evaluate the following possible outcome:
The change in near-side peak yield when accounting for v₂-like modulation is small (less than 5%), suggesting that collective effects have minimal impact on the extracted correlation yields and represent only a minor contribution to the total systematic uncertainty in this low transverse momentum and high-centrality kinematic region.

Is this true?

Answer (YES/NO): NO